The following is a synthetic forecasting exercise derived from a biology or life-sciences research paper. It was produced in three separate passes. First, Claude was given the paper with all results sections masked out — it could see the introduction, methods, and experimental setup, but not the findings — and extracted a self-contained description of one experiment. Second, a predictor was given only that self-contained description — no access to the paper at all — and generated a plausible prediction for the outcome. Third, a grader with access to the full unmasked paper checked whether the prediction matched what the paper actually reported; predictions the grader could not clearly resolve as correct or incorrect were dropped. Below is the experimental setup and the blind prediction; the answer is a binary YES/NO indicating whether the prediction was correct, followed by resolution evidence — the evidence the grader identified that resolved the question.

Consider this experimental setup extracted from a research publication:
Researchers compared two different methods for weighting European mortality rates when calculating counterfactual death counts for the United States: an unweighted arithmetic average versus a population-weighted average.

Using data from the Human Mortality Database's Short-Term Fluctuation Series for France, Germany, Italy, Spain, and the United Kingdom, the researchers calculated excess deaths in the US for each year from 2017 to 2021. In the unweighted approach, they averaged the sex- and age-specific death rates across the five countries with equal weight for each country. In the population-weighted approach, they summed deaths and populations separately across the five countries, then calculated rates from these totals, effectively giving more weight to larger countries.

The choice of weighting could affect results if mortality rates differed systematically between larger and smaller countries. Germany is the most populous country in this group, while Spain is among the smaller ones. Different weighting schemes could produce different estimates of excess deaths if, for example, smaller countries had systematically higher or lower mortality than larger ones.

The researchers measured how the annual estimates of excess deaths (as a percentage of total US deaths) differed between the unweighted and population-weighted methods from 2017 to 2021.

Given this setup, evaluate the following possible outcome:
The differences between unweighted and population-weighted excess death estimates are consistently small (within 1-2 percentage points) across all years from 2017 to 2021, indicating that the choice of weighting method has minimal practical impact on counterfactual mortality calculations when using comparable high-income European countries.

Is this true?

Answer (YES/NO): YES